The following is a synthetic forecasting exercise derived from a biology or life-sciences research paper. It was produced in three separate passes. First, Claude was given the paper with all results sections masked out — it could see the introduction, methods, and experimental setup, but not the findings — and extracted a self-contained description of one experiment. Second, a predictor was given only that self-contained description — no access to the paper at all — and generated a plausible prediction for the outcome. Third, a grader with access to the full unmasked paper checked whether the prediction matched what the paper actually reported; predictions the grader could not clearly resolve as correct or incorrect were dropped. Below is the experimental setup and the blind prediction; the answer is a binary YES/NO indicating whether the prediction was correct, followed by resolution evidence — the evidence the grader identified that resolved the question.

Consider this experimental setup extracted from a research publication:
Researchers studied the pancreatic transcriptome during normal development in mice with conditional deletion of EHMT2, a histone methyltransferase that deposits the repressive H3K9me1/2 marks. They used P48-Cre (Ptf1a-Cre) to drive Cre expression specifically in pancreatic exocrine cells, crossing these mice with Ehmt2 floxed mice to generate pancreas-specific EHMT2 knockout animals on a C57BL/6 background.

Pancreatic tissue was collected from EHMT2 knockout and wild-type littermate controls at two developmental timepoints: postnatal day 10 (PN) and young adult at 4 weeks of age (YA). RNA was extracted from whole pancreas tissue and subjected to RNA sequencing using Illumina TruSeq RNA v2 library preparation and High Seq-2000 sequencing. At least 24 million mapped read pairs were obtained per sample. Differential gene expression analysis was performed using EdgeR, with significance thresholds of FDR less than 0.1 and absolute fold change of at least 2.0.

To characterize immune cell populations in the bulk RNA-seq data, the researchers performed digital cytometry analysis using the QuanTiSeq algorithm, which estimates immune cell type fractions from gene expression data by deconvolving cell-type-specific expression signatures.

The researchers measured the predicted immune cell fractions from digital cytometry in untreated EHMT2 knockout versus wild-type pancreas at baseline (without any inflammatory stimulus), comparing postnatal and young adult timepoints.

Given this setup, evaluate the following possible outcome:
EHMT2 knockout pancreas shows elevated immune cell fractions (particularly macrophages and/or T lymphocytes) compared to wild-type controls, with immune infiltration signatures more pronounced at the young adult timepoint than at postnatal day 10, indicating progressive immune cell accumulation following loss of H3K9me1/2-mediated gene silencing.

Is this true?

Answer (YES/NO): NO